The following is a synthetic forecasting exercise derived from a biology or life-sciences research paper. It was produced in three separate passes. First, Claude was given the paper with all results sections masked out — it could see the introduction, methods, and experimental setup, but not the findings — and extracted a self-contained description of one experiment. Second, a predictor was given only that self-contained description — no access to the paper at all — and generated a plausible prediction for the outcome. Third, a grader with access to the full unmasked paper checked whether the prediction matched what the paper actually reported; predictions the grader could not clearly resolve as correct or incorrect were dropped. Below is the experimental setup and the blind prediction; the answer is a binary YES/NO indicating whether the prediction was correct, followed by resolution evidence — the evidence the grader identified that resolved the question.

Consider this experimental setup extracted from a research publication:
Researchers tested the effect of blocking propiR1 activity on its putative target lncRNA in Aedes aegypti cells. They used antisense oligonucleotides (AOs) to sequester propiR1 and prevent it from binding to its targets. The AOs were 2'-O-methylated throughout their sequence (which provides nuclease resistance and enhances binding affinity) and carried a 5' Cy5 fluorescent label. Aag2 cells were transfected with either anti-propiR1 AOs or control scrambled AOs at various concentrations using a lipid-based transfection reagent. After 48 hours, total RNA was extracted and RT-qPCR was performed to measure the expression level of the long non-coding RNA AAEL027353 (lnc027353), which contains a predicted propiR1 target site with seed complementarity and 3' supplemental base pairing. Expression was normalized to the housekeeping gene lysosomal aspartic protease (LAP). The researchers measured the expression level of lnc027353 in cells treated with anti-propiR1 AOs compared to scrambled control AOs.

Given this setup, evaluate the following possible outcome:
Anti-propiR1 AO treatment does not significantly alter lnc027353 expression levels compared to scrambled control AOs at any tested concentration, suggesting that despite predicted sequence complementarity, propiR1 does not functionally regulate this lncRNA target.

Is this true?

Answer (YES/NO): NO